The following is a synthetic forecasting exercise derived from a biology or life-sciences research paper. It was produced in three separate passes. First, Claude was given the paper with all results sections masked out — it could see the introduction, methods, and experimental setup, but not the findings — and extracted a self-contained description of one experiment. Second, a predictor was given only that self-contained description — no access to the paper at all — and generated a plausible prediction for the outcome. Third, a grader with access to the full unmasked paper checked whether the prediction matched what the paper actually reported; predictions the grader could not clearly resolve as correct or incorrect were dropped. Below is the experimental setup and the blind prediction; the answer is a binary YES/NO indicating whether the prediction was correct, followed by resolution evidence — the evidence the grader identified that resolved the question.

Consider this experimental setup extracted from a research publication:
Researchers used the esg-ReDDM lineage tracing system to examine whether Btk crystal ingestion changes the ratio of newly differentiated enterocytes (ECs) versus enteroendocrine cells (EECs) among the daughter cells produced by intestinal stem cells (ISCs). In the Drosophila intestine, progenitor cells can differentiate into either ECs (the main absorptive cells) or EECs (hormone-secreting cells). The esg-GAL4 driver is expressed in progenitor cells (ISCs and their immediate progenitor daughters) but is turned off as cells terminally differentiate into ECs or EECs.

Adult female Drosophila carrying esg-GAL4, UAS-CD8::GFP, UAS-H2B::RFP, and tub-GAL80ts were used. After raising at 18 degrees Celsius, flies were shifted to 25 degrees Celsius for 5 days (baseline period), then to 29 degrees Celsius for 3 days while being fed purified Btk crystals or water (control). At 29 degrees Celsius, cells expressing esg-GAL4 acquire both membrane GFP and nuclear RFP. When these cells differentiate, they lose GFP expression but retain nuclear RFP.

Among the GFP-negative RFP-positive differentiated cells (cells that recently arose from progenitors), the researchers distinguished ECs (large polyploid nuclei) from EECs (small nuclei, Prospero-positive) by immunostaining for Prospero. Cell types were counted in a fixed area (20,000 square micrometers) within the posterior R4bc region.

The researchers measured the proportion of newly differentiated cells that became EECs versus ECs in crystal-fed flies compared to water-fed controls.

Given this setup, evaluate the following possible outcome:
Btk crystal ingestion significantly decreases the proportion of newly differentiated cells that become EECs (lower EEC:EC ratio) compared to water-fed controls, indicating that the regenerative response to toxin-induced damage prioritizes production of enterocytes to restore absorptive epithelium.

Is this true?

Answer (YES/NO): NO